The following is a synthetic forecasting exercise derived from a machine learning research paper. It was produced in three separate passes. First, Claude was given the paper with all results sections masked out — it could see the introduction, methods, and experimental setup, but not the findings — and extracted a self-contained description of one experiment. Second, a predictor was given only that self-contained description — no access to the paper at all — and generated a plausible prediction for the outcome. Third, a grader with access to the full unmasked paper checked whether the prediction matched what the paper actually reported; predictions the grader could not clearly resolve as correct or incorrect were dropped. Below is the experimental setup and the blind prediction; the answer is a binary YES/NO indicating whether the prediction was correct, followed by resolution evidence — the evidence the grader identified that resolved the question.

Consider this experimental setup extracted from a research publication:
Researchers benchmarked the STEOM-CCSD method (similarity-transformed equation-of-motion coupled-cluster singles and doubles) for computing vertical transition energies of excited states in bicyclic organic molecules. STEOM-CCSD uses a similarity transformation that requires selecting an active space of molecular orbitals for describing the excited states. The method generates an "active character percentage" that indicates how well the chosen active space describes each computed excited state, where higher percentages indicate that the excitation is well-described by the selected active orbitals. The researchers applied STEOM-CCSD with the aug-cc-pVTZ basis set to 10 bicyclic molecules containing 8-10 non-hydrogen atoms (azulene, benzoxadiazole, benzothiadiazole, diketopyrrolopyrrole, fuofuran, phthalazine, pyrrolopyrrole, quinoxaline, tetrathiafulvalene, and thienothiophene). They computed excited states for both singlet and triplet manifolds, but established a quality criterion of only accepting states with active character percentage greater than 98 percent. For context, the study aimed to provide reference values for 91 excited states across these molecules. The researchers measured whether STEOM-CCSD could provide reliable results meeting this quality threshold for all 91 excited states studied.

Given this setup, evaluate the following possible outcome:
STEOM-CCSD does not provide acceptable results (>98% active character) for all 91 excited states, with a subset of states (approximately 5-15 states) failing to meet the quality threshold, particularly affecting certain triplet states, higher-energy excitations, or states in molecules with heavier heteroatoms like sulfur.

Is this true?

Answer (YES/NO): NO